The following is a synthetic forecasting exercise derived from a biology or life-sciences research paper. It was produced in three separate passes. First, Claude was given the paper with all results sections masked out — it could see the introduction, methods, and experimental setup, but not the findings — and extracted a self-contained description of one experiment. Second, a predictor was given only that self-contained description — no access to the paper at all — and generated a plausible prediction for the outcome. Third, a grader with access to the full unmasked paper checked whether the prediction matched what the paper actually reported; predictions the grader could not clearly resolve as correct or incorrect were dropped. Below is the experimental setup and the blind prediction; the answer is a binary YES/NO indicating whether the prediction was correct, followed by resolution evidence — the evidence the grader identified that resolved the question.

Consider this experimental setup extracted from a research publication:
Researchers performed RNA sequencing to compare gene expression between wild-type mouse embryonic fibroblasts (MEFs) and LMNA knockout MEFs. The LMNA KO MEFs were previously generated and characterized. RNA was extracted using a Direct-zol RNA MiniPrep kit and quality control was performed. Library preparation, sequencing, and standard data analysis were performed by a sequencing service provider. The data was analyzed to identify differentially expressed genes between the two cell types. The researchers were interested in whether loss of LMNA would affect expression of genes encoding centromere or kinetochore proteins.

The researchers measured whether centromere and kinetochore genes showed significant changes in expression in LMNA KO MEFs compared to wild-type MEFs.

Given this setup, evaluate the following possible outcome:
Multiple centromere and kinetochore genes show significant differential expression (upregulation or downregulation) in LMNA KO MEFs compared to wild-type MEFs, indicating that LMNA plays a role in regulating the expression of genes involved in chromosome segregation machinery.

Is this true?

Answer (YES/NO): NO